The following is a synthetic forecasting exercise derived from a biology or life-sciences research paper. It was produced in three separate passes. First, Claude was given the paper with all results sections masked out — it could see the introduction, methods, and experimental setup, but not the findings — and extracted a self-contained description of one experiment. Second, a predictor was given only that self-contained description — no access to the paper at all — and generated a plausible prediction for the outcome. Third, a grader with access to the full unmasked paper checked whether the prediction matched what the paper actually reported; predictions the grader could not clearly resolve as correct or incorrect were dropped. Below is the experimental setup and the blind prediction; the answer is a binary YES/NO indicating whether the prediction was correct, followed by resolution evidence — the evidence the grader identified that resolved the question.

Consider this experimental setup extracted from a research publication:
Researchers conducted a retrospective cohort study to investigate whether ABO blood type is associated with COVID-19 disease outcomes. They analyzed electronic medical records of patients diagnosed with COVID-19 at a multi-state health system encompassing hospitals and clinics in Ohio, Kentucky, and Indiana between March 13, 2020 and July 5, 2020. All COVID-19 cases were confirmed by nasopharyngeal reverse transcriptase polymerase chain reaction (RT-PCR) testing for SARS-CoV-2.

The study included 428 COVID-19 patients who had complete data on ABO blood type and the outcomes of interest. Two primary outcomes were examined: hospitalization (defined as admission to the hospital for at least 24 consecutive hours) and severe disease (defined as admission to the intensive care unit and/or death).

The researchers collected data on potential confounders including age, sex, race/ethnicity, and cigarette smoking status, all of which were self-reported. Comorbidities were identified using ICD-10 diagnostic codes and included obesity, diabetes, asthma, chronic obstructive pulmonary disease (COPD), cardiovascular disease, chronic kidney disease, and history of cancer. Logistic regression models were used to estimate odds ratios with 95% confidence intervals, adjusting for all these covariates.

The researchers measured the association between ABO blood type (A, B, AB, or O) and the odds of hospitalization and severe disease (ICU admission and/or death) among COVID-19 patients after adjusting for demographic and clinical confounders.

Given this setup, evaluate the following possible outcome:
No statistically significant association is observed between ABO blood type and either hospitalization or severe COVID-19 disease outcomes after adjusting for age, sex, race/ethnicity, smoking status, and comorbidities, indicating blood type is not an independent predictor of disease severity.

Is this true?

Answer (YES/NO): YES